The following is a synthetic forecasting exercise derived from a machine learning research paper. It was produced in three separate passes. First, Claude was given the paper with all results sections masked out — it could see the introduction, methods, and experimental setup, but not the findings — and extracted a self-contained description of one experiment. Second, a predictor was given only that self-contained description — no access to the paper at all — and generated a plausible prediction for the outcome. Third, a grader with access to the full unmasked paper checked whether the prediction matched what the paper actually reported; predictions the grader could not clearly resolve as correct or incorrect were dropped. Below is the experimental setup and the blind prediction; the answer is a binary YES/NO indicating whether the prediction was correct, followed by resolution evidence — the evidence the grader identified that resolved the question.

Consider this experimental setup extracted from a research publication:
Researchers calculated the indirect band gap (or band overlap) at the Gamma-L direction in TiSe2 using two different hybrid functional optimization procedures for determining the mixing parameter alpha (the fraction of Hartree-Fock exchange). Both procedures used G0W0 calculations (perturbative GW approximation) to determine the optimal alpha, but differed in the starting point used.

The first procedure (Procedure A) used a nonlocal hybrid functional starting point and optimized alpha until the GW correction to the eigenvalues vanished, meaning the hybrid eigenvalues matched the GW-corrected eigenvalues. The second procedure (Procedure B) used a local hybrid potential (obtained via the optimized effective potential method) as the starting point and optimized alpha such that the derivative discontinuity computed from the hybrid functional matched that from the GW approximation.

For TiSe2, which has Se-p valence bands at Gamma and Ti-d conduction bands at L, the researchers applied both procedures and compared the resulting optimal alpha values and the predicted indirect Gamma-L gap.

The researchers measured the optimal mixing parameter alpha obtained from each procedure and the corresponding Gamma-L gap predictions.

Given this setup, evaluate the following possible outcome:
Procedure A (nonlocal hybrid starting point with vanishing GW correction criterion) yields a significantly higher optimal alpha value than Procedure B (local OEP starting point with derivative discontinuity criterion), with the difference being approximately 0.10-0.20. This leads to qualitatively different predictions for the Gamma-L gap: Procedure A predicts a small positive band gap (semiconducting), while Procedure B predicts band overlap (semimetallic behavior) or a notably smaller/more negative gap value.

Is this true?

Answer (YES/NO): YES